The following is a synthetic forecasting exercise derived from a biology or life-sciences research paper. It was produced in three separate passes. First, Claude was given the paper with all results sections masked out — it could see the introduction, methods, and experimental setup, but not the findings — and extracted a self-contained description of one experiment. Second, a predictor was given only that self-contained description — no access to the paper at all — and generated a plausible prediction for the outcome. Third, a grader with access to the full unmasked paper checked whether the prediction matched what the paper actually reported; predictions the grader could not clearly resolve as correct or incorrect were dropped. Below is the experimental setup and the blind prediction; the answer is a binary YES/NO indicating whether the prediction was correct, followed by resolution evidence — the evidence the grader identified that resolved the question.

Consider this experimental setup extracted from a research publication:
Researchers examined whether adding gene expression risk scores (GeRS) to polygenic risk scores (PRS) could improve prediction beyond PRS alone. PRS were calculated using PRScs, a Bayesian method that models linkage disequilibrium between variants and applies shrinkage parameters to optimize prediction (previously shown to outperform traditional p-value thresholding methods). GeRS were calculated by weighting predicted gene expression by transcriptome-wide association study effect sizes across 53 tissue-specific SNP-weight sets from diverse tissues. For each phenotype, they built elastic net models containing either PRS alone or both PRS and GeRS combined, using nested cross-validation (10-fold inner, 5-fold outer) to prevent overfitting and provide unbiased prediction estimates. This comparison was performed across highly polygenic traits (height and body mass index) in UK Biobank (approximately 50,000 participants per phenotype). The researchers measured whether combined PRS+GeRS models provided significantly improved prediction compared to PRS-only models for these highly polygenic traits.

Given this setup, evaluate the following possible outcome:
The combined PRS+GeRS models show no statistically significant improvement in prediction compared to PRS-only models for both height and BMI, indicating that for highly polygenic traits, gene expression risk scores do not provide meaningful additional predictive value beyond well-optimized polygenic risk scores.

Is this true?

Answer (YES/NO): NO